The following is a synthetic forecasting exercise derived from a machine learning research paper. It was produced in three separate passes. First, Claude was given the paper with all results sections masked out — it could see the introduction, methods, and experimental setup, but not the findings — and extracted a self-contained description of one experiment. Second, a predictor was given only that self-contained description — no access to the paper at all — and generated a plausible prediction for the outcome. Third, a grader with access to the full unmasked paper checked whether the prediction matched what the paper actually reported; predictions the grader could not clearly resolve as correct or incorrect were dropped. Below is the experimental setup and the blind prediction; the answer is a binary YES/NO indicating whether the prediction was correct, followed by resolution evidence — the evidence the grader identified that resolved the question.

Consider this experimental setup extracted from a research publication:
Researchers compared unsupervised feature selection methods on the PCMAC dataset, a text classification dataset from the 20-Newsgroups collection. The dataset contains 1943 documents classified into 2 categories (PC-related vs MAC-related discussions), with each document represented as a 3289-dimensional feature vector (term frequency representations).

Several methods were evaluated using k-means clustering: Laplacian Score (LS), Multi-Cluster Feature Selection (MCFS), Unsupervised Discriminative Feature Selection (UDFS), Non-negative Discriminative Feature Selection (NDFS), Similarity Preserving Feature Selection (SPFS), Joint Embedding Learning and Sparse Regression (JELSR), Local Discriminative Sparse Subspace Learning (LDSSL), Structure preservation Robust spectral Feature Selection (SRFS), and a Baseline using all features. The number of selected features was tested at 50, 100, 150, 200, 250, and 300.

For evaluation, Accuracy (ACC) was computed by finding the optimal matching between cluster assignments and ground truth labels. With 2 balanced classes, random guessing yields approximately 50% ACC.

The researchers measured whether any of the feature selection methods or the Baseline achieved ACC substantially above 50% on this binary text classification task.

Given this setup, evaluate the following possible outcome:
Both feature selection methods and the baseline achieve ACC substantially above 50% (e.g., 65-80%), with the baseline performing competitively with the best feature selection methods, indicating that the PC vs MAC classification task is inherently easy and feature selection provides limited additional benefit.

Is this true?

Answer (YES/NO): NO